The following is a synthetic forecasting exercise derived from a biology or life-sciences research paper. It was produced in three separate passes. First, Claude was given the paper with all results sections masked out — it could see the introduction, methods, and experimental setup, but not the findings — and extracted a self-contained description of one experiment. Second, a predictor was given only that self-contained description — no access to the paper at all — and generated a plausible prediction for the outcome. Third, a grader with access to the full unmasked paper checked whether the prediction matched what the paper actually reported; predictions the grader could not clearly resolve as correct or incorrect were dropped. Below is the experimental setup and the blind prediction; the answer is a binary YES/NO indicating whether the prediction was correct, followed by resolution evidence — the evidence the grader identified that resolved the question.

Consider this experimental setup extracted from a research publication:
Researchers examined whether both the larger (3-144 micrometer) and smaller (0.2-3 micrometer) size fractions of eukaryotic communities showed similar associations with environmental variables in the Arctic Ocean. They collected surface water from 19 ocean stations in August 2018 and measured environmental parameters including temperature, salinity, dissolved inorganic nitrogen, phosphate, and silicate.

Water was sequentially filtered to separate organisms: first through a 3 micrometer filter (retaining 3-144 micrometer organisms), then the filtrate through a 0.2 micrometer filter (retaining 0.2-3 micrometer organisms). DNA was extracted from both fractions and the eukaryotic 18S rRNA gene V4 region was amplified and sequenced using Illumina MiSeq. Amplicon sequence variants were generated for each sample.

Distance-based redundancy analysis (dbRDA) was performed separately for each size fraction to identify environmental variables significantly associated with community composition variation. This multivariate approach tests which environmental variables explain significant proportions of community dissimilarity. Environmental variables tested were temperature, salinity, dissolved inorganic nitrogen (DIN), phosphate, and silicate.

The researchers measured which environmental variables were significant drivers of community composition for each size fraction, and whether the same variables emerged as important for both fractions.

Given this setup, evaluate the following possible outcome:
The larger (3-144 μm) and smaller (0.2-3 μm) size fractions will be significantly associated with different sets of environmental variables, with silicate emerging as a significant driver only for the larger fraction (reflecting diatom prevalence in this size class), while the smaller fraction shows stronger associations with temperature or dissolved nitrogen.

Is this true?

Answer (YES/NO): NO